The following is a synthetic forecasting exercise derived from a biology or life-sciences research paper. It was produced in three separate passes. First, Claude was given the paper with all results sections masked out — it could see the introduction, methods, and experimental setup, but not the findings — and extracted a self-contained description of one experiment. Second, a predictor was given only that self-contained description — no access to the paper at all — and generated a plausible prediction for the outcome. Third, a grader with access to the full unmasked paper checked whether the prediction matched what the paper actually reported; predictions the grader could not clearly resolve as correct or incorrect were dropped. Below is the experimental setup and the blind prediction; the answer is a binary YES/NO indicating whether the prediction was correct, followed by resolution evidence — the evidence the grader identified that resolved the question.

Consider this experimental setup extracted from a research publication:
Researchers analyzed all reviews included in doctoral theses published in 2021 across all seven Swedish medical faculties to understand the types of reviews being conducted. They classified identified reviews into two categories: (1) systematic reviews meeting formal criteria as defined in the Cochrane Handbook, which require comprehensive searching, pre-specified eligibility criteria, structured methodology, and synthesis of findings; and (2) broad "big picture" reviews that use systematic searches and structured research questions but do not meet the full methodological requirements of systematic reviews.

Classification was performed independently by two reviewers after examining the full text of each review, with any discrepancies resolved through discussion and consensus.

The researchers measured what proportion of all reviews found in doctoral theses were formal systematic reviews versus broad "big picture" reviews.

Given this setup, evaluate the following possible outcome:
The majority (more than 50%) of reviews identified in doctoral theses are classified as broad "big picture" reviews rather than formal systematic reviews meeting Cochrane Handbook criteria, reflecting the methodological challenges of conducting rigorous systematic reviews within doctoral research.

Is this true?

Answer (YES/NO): NO